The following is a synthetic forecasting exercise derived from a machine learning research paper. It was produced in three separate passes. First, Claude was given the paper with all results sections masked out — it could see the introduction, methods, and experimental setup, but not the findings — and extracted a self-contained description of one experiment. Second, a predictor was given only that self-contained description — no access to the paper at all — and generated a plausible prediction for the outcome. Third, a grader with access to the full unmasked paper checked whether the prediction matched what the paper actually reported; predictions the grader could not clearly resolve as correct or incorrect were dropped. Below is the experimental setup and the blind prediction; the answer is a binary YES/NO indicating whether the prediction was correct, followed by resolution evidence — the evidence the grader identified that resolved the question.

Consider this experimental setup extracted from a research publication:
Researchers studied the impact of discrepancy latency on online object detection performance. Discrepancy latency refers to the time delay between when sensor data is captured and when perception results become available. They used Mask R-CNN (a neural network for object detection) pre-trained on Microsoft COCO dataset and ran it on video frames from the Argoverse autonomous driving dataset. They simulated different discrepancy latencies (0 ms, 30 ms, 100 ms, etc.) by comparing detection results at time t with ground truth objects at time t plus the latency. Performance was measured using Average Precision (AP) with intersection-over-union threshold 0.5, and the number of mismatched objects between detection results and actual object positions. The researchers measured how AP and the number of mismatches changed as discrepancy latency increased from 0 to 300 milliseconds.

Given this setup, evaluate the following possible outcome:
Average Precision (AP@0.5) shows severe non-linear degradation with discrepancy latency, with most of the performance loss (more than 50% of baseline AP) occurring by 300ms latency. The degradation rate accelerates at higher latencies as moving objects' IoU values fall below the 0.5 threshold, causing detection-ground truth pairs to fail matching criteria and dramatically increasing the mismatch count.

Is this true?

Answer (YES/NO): NO